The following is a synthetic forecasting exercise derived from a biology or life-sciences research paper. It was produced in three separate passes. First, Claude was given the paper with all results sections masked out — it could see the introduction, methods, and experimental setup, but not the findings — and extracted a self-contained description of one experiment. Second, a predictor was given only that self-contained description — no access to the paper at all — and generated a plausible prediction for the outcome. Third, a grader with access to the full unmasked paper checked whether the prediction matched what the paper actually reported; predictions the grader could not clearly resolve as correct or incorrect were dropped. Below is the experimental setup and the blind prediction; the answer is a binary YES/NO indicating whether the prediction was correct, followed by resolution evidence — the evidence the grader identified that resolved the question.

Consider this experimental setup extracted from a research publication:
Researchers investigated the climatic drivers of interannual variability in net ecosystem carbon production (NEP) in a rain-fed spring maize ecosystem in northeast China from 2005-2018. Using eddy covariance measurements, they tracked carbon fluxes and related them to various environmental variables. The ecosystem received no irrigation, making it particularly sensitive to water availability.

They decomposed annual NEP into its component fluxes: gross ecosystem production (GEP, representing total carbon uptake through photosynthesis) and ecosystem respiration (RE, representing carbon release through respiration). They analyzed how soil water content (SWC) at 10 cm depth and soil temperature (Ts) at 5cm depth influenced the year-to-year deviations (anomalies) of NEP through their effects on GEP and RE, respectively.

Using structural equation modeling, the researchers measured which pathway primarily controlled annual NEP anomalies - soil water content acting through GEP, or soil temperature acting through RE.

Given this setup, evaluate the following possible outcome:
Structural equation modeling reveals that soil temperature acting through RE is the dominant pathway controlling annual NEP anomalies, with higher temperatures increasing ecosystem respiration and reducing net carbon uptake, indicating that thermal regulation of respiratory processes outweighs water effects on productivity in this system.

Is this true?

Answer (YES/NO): NO